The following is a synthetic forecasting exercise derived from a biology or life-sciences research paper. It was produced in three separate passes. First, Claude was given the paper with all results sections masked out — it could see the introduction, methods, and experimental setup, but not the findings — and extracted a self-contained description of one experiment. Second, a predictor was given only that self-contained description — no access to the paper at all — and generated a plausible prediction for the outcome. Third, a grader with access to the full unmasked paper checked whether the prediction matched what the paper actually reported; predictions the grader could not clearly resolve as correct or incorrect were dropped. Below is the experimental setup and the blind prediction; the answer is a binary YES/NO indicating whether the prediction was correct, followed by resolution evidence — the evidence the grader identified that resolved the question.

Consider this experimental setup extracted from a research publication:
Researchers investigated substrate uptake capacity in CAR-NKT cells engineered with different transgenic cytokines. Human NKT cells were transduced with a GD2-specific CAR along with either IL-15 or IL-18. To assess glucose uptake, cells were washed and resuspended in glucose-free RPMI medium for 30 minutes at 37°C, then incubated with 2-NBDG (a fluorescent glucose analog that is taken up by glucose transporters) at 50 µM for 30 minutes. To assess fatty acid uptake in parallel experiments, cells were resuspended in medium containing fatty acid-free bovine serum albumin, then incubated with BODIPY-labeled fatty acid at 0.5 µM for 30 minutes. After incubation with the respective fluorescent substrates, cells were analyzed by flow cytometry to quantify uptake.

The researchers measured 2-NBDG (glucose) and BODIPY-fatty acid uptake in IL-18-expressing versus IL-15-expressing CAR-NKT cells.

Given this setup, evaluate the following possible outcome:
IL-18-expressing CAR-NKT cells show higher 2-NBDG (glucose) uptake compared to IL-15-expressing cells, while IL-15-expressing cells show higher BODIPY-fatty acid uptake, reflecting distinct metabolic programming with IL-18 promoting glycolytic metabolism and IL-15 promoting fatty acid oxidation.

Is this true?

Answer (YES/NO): NO